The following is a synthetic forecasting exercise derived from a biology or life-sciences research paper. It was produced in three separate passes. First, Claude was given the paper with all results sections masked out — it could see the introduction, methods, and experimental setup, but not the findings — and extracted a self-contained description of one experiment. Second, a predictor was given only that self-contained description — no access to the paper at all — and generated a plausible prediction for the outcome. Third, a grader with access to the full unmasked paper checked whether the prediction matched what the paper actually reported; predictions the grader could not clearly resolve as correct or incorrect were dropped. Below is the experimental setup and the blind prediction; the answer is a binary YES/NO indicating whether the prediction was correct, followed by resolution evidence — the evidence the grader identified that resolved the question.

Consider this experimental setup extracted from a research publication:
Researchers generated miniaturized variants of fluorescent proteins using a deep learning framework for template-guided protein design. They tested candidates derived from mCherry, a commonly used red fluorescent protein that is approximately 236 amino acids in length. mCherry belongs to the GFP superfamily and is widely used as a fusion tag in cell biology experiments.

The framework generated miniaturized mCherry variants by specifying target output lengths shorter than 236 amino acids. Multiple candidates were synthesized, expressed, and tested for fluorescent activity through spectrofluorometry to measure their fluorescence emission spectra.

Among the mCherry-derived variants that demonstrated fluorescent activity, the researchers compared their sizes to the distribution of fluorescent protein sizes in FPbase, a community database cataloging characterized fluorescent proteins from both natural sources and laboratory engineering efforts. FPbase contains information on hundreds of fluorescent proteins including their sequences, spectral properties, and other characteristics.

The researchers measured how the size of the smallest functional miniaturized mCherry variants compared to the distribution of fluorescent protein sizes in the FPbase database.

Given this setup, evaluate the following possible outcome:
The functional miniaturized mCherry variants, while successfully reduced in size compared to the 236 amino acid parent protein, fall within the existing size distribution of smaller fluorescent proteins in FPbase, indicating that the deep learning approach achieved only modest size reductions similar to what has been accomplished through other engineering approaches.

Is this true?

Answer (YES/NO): NO